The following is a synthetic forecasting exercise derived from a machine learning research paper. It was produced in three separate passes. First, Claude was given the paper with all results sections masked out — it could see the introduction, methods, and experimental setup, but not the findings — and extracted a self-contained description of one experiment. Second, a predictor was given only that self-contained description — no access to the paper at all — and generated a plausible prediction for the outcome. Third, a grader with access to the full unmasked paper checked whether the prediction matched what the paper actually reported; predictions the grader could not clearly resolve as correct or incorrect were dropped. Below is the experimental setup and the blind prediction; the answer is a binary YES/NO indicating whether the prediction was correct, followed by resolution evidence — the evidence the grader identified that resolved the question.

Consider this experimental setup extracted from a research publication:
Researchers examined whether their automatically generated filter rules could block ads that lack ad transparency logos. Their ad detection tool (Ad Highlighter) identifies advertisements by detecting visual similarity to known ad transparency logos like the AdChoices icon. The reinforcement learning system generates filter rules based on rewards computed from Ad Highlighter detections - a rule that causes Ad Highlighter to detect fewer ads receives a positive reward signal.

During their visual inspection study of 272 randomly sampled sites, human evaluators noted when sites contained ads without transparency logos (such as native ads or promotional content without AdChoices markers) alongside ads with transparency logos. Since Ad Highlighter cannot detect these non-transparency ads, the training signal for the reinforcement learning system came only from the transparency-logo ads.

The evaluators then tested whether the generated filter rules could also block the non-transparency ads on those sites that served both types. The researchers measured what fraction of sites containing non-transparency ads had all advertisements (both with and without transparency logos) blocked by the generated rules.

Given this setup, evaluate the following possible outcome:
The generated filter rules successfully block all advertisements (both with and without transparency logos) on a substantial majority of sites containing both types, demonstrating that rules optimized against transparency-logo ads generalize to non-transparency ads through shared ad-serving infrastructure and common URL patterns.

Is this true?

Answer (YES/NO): YES